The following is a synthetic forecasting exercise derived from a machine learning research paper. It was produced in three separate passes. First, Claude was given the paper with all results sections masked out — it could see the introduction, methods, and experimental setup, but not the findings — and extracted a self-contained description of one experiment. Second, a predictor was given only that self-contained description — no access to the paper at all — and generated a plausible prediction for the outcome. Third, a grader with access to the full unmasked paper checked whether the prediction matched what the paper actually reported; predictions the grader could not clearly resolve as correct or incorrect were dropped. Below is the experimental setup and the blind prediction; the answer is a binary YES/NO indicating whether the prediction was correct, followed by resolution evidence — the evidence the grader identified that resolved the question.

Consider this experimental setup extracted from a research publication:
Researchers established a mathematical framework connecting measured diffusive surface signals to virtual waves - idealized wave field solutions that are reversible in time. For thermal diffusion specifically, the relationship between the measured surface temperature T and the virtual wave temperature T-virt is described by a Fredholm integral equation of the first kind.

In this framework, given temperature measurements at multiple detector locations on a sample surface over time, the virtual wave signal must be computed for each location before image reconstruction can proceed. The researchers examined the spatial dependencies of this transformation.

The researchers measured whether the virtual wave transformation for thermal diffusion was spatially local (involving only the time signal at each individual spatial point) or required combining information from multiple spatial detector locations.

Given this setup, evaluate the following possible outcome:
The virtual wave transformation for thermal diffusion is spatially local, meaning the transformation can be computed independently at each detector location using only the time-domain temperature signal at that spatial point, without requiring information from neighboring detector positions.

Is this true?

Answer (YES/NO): YES